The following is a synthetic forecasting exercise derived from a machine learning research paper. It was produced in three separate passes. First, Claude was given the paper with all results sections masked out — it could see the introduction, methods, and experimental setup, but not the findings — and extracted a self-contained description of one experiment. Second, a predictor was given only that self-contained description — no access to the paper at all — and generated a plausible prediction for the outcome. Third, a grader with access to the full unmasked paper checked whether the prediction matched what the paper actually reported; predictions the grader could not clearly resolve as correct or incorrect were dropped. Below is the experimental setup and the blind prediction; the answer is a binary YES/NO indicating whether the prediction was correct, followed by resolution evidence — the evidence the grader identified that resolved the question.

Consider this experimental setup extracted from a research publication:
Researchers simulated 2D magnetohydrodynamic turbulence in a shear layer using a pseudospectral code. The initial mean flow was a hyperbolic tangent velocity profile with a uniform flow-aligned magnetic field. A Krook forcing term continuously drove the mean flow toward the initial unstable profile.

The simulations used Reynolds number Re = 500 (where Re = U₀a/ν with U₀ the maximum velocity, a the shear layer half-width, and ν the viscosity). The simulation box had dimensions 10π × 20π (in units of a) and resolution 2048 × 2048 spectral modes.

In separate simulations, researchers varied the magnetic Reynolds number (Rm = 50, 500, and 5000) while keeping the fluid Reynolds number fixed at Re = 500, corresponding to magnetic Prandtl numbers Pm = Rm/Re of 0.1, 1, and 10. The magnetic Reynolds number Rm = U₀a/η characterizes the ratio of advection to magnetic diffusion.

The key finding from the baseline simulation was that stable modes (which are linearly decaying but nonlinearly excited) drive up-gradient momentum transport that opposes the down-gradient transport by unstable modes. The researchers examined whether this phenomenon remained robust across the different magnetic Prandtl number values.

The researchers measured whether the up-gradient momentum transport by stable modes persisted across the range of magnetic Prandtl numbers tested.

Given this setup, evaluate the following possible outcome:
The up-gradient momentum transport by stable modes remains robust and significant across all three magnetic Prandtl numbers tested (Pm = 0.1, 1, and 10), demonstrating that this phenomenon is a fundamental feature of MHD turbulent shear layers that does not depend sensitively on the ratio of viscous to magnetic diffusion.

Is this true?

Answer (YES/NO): YES